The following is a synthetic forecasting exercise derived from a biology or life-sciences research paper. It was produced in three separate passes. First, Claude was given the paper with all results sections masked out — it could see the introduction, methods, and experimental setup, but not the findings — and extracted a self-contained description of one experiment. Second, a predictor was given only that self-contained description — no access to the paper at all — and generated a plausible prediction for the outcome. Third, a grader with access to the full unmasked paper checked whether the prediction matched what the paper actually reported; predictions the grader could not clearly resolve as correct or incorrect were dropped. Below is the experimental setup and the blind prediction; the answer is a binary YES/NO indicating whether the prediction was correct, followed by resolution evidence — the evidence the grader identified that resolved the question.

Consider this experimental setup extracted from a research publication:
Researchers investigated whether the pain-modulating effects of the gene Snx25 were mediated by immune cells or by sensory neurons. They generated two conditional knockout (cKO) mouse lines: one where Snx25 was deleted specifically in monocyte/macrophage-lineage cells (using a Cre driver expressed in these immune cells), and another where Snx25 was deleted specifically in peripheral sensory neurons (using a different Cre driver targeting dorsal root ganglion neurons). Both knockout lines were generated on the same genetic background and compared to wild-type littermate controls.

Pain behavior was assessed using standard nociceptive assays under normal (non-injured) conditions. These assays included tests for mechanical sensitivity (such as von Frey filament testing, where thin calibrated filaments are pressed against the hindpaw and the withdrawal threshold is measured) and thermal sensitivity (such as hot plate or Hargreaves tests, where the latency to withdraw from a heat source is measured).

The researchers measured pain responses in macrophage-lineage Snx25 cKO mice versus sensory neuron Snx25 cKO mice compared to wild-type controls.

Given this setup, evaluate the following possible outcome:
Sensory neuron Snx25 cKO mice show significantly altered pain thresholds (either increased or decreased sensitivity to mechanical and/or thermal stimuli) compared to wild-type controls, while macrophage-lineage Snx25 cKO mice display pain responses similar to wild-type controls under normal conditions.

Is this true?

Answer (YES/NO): NO